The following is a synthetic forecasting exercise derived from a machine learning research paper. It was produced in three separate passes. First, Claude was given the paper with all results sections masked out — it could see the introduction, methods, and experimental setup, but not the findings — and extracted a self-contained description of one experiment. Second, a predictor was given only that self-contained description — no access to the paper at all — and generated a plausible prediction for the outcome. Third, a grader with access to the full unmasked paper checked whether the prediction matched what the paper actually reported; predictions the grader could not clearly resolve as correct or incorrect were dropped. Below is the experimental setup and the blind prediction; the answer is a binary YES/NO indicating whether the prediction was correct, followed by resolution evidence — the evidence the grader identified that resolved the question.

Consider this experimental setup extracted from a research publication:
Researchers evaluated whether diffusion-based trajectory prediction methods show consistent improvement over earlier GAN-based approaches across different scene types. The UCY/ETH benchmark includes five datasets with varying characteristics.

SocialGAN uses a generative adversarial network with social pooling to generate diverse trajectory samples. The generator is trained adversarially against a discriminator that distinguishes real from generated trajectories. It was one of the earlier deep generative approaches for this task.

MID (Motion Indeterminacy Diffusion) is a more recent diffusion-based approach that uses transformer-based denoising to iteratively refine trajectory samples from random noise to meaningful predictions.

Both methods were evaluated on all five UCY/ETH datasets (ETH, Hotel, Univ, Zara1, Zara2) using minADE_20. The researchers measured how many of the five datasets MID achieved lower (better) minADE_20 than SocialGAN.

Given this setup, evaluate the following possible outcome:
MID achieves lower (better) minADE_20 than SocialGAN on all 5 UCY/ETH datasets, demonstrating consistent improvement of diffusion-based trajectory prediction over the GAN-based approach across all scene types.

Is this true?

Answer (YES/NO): YES